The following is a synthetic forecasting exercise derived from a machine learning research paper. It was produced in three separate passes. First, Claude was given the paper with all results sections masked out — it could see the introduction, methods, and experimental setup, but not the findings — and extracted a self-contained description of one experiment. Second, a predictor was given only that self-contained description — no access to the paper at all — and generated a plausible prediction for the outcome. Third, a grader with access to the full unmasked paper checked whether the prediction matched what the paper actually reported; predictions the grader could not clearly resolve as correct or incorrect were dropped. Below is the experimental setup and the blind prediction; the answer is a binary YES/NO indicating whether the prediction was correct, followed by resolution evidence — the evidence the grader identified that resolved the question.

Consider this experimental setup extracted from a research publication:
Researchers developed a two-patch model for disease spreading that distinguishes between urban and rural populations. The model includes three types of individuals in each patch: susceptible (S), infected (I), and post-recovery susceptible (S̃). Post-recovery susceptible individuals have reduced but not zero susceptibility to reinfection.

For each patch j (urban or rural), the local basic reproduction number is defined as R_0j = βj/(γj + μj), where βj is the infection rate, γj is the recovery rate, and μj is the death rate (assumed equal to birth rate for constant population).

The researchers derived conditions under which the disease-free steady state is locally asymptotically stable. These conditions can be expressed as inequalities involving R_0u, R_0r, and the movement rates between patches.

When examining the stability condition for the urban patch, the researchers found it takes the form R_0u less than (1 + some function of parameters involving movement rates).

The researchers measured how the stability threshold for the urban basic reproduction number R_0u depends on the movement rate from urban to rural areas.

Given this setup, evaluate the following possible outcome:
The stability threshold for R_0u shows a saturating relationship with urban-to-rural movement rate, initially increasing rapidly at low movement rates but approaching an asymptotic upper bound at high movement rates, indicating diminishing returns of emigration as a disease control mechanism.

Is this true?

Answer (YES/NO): NO